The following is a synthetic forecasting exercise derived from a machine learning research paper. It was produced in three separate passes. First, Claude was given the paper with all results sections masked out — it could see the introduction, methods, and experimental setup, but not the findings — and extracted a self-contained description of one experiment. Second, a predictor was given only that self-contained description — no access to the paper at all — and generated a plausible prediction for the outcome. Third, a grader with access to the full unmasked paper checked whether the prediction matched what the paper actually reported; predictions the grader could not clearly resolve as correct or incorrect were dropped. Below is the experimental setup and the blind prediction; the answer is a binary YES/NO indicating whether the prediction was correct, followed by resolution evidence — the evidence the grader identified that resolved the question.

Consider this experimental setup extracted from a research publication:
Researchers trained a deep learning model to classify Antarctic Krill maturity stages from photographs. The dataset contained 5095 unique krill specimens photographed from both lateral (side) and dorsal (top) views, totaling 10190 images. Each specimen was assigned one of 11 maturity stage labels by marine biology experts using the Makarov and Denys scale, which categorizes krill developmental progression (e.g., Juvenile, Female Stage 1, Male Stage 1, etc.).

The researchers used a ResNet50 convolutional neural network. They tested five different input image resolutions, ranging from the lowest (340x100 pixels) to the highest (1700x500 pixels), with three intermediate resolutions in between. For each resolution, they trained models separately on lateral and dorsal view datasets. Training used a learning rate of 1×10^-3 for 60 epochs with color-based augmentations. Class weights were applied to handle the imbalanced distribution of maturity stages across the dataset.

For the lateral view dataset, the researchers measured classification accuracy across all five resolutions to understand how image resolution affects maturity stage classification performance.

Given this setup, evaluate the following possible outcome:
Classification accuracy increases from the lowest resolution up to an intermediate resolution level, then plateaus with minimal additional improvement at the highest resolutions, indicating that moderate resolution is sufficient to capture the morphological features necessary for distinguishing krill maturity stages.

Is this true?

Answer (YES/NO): NO